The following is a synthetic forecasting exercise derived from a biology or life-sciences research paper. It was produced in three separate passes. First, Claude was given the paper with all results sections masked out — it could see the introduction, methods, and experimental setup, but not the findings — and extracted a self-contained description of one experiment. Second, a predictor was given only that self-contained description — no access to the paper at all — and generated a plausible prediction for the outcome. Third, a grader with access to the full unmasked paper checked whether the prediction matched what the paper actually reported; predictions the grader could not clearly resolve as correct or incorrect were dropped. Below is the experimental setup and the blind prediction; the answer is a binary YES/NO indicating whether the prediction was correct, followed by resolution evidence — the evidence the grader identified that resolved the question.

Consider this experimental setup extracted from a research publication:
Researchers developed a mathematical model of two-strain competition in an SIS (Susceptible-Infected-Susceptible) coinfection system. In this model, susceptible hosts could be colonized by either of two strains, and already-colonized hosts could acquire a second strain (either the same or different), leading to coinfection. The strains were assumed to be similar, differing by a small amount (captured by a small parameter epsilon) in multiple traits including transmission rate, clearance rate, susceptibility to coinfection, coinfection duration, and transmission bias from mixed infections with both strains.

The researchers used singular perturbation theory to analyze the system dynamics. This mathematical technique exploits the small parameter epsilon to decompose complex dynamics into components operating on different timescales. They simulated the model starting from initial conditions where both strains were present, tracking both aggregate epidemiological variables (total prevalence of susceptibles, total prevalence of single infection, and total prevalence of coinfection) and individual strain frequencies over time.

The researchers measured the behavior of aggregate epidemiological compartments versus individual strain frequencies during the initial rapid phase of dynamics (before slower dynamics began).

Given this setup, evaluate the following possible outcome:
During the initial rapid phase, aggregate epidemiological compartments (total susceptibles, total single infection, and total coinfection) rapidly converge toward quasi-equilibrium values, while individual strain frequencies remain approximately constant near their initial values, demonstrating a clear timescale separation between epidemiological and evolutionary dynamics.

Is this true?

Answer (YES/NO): YES